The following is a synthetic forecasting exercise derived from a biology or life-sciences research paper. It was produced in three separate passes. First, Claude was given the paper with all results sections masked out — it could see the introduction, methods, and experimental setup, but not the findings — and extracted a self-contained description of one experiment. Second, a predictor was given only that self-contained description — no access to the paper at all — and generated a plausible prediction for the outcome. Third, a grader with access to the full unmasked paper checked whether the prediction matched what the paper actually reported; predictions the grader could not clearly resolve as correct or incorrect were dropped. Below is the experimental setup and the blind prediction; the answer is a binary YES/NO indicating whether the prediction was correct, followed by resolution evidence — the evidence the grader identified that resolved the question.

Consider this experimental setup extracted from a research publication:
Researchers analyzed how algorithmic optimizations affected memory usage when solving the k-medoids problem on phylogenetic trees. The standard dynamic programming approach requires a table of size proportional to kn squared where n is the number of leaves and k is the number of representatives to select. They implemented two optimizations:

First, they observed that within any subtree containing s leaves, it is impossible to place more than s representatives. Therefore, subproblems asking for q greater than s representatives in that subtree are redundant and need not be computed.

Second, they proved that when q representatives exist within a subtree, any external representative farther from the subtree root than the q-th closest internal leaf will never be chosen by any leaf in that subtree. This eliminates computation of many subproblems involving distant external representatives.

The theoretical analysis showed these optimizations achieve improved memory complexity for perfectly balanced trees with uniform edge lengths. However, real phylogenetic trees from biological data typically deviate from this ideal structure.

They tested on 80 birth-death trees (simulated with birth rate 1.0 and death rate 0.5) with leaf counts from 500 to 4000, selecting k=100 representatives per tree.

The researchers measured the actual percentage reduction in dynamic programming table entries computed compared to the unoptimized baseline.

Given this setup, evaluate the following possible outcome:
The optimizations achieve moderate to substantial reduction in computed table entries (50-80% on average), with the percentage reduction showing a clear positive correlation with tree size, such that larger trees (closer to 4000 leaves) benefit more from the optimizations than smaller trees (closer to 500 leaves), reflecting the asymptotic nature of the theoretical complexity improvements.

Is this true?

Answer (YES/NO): NO